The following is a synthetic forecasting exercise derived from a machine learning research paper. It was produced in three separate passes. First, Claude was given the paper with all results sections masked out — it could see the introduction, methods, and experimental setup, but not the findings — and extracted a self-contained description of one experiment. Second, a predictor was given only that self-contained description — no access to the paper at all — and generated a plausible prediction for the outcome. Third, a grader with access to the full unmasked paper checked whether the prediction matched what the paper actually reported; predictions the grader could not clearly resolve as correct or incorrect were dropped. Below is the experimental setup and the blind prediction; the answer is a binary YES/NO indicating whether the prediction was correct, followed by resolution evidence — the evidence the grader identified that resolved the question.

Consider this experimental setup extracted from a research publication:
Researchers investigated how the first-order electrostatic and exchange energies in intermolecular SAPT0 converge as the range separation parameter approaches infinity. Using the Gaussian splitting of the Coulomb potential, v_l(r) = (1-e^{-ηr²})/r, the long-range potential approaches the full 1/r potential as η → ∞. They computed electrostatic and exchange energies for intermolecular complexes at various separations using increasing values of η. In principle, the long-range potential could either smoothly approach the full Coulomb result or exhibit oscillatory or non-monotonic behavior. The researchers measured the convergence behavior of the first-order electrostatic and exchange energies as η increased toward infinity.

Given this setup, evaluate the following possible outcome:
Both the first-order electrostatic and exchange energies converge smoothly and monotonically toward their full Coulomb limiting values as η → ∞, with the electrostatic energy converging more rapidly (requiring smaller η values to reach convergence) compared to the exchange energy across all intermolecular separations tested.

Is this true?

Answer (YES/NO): NO